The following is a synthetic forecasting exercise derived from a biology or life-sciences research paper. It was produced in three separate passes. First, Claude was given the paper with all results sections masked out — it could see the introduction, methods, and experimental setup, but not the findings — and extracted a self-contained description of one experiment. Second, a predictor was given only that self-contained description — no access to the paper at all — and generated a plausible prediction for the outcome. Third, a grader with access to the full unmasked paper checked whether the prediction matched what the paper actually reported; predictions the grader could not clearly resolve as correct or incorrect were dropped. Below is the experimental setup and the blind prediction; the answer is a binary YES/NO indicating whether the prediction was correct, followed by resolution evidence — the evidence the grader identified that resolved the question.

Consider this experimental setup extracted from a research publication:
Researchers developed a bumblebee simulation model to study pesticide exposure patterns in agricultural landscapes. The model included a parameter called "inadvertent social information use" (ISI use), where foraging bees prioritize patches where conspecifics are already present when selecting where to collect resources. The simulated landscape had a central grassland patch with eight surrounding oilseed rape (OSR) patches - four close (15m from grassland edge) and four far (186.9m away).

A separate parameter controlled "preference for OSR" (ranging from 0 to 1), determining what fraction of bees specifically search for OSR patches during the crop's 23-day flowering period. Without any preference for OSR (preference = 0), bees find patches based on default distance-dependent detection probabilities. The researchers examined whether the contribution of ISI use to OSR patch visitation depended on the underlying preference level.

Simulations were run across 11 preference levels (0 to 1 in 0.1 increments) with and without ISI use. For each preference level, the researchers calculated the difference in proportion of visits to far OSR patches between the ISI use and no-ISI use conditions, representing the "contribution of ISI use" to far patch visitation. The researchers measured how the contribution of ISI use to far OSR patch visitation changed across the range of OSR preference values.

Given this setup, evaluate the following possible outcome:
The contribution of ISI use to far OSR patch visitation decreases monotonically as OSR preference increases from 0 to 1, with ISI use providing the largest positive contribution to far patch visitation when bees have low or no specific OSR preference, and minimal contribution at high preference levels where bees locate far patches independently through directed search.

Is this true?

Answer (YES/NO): NO